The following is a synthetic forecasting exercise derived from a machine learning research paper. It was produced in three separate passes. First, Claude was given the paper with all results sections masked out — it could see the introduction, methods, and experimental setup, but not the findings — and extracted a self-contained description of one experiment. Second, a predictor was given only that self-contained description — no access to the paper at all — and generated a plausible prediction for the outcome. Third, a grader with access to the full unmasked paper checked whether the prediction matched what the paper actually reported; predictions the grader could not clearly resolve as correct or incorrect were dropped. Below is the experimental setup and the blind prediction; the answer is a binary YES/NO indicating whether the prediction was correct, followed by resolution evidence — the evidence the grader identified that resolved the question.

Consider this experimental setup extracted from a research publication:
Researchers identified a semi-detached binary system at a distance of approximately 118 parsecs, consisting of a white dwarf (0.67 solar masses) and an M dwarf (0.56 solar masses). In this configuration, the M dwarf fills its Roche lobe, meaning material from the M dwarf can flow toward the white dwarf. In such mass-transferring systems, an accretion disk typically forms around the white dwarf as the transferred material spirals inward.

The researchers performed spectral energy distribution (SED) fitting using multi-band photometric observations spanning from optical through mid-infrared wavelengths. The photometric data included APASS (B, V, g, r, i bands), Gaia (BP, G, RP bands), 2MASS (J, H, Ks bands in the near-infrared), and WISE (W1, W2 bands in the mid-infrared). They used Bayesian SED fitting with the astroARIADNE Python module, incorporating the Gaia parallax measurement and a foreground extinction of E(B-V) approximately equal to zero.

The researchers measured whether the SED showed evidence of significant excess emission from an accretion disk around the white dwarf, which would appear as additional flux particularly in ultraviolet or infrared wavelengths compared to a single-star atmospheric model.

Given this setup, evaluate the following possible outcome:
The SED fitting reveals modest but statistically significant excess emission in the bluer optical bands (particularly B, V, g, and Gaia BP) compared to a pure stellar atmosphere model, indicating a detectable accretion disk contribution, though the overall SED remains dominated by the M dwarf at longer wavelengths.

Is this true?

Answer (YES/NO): NO